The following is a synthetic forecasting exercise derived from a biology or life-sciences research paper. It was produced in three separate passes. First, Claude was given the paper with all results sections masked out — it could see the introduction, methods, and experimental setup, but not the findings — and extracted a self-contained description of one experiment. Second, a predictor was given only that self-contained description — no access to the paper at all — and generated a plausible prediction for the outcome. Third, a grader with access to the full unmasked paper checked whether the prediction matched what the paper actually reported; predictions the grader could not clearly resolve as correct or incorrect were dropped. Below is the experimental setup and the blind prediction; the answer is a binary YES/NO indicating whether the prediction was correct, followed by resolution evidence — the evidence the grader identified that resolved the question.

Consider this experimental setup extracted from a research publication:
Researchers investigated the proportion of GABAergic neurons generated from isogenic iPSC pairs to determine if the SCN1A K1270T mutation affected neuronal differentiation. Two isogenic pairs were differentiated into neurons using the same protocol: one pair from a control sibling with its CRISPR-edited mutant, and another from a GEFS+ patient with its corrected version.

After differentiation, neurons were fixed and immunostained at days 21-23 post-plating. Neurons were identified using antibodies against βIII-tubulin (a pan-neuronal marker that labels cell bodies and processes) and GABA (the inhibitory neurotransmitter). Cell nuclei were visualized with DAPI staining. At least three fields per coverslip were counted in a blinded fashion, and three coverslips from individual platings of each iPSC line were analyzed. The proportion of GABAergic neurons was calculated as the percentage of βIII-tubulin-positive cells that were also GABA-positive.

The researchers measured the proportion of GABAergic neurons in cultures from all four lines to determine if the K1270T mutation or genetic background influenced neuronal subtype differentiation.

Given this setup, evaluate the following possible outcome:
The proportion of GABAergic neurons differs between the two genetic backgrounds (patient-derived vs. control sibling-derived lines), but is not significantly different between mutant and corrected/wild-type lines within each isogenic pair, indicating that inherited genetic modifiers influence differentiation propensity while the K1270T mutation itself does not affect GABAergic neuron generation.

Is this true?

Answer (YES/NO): NO